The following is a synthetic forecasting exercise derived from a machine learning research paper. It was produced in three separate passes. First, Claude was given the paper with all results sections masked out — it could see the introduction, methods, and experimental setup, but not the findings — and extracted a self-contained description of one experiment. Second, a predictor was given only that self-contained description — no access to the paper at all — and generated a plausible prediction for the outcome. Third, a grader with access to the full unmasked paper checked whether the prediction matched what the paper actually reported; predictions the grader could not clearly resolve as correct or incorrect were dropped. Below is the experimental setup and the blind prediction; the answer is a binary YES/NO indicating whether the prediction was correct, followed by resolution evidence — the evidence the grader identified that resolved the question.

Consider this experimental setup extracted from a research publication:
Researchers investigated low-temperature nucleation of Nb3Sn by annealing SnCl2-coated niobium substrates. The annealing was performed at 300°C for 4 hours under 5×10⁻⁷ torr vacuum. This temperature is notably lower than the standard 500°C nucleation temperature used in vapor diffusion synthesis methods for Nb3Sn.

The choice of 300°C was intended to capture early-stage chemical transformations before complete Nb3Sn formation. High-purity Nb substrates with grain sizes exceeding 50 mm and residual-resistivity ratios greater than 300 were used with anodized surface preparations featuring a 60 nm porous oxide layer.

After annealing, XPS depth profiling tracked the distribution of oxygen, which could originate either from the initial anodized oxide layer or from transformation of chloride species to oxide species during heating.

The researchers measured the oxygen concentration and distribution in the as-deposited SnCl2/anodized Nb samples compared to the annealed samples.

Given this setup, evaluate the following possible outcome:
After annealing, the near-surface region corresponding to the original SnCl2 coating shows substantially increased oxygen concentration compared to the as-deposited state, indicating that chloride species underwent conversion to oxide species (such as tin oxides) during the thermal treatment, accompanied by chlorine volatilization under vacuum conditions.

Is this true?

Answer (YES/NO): YES